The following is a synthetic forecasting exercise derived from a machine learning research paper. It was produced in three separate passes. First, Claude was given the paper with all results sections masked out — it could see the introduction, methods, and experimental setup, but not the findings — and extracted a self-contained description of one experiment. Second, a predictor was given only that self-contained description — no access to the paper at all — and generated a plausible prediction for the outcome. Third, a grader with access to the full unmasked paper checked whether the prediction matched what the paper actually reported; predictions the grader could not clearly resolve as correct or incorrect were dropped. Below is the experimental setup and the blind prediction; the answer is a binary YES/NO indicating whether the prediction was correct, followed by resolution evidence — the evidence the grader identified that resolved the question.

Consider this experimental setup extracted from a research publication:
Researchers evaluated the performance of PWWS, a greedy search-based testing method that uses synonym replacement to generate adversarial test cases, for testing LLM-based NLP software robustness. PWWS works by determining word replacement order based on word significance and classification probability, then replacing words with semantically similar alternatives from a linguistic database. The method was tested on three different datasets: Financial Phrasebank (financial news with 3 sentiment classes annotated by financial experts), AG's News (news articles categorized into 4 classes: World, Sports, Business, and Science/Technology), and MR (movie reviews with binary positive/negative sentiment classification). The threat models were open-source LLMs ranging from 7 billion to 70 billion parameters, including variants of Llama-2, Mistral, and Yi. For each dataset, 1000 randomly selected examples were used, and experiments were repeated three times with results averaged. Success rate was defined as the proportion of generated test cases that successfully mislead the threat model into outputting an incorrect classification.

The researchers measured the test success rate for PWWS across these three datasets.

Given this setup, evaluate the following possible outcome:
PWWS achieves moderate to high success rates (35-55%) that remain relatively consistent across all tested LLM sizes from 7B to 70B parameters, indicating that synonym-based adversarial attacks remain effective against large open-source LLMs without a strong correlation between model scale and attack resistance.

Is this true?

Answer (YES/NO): NO